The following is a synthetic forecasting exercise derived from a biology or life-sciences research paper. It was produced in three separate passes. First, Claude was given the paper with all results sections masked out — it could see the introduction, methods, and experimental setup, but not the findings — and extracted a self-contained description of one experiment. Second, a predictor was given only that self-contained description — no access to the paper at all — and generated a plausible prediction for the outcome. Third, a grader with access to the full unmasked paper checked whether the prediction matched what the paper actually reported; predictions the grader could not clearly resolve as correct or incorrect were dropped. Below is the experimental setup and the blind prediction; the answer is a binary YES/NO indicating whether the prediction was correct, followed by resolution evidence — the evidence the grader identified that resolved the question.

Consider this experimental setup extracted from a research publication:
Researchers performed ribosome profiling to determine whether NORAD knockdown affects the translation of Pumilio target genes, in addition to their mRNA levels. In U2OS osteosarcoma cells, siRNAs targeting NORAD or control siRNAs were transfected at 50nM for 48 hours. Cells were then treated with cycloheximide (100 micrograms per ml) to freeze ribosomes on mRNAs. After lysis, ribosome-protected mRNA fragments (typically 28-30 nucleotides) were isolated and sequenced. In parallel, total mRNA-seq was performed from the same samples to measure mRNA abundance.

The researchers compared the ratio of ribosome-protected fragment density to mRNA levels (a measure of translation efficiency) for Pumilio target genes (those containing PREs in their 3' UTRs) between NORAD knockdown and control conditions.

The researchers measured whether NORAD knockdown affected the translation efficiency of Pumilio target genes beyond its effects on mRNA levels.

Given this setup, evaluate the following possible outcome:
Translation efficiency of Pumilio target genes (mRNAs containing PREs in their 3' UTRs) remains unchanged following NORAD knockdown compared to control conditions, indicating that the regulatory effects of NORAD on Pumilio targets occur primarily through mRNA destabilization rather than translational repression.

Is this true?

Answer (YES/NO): YES